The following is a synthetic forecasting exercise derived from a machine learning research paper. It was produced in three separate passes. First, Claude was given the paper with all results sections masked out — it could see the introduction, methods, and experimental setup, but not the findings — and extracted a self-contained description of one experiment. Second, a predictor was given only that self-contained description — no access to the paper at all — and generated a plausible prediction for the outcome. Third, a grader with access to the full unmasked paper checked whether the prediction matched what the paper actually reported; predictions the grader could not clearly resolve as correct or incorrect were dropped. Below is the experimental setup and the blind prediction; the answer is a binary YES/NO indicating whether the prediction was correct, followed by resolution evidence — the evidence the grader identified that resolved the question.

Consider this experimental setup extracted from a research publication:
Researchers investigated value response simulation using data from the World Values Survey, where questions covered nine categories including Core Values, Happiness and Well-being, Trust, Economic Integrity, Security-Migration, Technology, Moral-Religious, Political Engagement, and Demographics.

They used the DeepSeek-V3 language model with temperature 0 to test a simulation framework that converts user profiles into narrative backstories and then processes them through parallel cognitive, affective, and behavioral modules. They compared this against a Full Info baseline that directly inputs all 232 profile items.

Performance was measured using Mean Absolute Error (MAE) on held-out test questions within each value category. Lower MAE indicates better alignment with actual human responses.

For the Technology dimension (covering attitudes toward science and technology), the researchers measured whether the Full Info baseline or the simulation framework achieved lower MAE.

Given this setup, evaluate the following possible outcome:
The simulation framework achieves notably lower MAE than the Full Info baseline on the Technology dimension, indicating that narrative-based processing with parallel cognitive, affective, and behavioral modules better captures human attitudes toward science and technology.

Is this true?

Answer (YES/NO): NO